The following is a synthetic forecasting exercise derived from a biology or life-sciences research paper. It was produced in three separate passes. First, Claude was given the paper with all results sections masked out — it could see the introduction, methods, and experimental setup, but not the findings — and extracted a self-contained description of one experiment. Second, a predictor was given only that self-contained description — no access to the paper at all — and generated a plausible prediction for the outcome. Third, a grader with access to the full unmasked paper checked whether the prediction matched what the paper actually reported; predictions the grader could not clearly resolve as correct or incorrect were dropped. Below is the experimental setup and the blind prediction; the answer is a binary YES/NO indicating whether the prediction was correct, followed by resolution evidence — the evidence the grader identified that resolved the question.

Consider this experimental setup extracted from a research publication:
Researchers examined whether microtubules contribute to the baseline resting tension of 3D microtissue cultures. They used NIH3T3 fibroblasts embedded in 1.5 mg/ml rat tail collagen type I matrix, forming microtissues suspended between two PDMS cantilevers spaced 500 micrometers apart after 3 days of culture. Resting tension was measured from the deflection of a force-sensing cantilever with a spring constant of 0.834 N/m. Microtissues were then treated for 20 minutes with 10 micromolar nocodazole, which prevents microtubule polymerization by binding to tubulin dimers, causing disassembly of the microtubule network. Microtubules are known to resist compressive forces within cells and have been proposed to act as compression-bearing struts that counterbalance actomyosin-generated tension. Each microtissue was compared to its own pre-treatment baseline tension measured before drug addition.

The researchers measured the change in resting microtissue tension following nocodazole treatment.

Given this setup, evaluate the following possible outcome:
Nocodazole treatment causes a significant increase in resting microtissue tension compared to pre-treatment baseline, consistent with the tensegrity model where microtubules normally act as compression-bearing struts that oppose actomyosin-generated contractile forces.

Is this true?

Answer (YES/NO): YES